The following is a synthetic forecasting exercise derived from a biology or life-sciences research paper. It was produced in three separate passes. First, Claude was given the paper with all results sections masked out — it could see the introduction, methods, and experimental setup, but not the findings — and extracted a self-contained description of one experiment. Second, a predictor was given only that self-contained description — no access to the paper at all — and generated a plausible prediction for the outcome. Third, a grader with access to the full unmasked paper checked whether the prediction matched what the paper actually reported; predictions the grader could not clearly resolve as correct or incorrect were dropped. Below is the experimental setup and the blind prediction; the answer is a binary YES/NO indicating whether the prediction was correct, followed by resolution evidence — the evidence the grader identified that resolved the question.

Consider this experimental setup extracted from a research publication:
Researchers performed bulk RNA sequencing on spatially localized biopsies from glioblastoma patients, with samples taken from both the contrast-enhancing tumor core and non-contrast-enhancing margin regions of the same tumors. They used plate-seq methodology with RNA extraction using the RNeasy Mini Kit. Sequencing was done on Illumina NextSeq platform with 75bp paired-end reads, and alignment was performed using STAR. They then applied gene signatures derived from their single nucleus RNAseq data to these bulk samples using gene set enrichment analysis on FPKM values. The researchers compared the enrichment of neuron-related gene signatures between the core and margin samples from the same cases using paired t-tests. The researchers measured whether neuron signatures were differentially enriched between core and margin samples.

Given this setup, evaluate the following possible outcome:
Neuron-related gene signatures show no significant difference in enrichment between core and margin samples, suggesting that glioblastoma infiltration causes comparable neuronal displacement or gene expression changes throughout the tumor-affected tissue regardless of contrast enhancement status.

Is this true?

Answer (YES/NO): NO